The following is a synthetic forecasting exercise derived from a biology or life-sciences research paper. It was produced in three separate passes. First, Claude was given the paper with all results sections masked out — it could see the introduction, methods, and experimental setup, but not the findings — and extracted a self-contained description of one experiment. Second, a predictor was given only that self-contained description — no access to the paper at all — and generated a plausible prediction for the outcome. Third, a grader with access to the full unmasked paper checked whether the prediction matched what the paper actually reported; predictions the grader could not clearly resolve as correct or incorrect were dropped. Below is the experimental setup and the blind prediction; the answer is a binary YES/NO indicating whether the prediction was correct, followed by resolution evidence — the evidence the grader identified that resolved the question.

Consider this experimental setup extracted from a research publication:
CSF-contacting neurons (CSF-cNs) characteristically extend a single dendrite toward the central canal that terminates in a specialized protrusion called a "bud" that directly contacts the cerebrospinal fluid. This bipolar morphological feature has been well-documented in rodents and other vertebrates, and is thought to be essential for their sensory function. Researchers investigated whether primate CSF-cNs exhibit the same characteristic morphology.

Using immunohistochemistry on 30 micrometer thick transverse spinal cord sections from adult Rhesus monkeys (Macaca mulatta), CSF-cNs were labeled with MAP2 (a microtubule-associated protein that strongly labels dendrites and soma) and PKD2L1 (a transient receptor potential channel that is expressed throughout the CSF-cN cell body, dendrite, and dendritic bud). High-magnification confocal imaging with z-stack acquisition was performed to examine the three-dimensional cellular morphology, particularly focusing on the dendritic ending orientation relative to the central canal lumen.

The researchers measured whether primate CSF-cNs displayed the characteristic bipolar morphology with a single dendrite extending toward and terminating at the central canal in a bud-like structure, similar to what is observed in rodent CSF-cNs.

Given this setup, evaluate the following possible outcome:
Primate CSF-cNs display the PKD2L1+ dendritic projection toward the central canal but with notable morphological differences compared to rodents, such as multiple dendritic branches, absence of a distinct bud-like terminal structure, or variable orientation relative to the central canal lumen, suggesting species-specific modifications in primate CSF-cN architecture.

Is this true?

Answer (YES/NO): NO